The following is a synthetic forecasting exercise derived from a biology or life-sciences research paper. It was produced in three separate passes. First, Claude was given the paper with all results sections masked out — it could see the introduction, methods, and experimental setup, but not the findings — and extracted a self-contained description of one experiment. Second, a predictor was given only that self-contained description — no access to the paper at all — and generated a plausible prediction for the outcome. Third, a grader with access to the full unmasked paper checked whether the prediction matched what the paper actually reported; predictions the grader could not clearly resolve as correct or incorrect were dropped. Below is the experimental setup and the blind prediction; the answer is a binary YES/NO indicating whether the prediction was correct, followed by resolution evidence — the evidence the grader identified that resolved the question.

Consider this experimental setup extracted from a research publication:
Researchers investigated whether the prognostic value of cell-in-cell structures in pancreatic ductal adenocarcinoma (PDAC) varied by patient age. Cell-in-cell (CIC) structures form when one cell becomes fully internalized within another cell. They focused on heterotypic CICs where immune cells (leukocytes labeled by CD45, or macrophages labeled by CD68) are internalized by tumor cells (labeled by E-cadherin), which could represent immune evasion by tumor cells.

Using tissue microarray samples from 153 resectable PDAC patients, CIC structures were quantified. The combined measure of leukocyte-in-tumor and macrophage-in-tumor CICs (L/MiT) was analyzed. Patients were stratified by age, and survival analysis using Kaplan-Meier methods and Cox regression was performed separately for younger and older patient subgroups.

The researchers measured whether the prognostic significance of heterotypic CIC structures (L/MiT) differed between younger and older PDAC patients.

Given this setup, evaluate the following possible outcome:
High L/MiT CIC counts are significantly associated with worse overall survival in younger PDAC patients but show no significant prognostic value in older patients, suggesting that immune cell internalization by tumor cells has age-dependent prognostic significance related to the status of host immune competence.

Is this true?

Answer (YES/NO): YES